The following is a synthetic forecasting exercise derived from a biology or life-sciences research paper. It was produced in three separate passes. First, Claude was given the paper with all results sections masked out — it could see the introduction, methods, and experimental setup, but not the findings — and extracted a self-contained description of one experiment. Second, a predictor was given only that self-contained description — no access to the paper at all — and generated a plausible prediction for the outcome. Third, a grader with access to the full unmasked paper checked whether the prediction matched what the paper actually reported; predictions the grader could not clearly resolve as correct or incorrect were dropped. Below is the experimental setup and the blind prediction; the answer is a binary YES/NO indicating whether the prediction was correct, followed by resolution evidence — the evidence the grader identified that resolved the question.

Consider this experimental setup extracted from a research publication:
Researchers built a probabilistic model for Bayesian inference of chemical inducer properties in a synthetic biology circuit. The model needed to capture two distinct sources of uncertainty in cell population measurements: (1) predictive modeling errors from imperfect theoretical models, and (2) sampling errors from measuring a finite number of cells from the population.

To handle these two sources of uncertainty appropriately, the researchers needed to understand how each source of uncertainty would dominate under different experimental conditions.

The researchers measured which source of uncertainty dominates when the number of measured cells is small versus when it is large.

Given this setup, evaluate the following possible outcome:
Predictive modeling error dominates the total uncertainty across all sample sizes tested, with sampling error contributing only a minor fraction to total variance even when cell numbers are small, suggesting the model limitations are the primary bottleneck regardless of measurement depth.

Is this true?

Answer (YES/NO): NO